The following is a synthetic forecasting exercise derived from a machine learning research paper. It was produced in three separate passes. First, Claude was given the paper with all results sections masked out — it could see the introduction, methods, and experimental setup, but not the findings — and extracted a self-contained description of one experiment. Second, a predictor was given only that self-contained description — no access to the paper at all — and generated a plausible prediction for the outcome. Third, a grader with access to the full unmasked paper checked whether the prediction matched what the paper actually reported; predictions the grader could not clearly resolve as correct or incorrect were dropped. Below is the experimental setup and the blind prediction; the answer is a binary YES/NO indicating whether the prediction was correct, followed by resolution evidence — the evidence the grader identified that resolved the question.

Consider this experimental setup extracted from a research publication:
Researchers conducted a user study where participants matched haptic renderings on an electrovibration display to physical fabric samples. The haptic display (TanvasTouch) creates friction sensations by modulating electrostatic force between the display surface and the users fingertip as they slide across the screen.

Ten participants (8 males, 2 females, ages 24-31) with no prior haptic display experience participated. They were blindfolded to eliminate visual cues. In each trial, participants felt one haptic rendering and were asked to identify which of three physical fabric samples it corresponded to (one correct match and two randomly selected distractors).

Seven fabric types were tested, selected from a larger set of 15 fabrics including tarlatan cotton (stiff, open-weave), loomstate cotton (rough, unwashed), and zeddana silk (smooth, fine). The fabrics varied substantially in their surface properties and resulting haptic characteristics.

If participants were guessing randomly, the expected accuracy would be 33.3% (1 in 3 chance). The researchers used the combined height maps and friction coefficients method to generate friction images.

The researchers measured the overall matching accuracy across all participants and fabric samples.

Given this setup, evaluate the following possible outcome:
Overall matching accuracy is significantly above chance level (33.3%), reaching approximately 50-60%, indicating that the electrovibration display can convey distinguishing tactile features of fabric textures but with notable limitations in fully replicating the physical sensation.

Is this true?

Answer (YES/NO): NO